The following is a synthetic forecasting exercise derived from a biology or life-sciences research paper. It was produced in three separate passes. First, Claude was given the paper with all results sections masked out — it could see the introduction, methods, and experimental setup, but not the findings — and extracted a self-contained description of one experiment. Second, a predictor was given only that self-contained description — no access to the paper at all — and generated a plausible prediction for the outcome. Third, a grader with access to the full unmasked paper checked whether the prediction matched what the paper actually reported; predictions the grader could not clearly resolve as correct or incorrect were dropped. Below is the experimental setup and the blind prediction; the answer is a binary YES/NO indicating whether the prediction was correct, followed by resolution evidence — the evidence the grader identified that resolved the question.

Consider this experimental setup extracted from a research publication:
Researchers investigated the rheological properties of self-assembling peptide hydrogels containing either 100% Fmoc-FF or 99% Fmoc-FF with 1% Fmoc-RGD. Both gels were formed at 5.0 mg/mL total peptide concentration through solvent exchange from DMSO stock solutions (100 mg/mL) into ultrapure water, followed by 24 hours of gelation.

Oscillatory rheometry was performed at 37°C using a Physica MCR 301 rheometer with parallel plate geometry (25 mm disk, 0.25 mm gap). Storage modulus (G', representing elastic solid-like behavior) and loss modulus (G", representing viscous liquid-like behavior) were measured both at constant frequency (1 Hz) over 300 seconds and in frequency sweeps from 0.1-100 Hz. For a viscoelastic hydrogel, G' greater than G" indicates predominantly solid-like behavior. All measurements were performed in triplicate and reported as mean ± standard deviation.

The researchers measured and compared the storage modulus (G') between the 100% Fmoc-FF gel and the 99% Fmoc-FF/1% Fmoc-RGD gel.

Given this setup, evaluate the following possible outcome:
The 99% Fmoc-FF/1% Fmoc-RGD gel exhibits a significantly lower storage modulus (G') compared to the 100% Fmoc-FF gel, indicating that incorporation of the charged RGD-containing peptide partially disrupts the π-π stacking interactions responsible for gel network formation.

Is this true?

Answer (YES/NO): NO